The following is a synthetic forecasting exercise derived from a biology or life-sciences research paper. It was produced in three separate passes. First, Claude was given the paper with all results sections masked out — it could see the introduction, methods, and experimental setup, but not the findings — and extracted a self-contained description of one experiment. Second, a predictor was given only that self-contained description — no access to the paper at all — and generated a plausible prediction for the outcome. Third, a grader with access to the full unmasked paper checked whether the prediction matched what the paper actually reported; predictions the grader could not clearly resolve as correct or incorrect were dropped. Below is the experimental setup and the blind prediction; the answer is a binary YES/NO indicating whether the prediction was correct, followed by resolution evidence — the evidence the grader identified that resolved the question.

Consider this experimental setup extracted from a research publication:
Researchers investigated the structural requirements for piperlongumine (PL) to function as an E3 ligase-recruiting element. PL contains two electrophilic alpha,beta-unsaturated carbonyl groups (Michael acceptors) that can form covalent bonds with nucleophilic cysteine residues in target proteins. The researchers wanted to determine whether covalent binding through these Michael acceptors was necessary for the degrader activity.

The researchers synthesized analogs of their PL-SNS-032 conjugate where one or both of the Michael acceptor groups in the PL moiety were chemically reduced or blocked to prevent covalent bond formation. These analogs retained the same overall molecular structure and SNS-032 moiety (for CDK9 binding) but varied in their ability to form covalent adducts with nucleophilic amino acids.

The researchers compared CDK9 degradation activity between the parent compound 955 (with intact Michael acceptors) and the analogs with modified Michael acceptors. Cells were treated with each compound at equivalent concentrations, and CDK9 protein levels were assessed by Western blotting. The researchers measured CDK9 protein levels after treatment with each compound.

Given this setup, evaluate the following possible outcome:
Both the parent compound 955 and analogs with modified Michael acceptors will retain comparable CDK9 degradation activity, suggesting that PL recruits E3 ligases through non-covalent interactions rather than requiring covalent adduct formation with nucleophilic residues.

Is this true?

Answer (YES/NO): NO